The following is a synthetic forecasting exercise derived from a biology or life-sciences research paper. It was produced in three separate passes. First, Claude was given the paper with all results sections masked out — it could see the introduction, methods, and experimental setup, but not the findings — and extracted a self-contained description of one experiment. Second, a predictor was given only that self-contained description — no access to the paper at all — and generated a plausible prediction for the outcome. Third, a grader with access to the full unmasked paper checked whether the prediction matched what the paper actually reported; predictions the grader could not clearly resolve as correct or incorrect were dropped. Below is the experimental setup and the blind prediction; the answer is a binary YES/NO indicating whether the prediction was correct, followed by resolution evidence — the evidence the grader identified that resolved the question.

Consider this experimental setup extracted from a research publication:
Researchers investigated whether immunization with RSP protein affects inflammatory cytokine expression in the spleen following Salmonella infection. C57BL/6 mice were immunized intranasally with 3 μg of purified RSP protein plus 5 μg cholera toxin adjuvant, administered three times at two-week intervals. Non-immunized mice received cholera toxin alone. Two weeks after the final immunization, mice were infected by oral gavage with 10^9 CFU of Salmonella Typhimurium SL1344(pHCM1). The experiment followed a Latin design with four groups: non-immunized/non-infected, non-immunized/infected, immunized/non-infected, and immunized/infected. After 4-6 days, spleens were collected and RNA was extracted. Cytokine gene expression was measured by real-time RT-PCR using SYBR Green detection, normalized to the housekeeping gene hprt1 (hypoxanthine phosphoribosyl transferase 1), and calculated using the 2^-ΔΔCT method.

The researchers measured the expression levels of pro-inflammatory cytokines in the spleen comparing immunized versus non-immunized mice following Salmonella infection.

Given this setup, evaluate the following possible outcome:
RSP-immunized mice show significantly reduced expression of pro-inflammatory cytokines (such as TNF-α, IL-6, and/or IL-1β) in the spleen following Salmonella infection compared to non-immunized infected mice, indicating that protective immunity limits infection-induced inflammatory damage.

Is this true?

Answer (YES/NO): YES